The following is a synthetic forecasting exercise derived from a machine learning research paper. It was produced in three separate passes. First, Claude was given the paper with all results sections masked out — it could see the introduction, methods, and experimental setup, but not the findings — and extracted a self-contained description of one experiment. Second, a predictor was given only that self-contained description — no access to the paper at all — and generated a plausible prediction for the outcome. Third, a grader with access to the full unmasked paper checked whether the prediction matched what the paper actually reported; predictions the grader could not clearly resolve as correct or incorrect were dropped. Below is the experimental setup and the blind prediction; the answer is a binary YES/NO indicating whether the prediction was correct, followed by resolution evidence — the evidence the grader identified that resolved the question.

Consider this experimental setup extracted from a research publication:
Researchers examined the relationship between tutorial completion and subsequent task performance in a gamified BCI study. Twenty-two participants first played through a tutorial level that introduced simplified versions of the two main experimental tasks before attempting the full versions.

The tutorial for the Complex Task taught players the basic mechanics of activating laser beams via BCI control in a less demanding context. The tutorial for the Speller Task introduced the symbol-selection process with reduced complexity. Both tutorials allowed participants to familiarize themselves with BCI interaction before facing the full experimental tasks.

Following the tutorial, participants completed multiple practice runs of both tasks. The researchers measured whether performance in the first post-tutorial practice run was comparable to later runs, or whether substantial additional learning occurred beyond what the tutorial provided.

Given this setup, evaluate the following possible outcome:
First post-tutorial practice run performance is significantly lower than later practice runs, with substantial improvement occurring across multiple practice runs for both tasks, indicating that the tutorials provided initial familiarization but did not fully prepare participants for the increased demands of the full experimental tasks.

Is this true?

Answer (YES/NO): NO